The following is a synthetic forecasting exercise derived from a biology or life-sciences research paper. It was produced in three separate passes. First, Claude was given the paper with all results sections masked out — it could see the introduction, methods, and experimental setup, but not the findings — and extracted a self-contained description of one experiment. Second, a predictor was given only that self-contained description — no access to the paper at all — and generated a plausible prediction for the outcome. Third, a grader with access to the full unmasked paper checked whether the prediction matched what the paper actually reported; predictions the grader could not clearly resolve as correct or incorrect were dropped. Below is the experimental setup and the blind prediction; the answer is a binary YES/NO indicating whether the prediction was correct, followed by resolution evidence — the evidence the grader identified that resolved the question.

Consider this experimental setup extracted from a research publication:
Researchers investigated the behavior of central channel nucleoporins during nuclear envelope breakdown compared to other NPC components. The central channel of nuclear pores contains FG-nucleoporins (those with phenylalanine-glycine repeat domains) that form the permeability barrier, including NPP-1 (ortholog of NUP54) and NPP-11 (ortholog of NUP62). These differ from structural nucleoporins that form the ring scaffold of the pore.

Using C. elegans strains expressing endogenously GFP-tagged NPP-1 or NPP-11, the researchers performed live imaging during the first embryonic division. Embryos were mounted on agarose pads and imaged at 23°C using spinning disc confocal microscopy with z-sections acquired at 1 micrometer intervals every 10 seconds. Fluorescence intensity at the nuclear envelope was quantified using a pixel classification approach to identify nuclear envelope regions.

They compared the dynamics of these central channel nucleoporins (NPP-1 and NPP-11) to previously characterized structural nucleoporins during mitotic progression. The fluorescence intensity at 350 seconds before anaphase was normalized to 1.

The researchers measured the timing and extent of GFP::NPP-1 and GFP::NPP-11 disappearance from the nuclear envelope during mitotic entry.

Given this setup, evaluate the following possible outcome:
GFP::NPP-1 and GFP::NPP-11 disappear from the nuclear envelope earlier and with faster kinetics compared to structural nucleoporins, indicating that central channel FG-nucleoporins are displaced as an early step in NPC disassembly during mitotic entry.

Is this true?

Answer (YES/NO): NO